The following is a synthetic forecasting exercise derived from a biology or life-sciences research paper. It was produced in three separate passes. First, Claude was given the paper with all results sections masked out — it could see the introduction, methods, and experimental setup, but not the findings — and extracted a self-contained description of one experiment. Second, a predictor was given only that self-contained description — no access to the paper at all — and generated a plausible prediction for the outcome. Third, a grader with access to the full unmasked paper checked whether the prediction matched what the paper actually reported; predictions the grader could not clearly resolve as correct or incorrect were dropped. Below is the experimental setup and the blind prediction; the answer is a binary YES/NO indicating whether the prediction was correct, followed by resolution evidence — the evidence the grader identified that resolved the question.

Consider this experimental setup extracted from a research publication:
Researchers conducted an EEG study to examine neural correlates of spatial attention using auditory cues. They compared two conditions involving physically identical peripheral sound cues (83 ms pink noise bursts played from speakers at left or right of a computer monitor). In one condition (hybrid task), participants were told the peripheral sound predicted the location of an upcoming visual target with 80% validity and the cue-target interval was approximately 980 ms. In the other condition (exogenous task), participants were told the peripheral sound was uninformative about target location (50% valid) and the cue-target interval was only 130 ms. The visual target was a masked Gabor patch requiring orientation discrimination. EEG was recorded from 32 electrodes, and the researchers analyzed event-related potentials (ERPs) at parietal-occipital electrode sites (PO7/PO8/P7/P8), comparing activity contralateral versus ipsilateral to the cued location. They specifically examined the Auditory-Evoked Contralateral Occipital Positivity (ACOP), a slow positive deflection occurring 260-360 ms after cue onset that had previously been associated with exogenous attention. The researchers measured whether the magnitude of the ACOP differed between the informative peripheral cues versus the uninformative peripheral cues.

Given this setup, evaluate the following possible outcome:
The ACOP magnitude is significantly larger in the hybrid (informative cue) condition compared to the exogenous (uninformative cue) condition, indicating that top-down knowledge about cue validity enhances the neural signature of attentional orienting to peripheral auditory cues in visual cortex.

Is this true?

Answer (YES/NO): NO